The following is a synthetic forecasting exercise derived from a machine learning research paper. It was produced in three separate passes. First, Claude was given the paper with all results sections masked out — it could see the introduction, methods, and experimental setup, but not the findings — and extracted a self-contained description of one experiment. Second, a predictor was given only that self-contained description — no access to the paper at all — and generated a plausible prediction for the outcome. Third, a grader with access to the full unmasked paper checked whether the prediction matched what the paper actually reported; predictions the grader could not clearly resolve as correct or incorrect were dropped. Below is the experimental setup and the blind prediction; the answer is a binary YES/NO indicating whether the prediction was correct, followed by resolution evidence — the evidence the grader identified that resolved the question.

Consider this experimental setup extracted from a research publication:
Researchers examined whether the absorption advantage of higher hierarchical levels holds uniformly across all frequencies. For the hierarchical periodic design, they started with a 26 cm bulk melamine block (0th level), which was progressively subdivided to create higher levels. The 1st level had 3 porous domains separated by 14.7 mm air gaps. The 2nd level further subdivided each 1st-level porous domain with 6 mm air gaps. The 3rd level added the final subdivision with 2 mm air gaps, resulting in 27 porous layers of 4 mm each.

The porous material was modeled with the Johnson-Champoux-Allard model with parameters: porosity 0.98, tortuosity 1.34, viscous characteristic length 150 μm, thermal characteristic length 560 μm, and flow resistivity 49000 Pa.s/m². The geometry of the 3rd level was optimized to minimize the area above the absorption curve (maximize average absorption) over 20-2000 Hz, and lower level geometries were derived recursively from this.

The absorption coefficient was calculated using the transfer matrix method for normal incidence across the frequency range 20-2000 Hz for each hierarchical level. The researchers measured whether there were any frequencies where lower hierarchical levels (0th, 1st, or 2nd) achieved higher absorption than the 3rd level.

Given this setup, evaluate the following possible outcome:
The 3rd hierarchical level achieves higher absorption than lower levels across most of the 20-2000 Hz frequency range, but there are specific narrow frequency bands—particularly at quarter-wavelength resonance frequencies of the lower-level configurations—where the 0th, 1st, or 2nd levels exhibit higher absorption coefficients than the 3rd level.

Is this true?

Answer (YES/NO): NO